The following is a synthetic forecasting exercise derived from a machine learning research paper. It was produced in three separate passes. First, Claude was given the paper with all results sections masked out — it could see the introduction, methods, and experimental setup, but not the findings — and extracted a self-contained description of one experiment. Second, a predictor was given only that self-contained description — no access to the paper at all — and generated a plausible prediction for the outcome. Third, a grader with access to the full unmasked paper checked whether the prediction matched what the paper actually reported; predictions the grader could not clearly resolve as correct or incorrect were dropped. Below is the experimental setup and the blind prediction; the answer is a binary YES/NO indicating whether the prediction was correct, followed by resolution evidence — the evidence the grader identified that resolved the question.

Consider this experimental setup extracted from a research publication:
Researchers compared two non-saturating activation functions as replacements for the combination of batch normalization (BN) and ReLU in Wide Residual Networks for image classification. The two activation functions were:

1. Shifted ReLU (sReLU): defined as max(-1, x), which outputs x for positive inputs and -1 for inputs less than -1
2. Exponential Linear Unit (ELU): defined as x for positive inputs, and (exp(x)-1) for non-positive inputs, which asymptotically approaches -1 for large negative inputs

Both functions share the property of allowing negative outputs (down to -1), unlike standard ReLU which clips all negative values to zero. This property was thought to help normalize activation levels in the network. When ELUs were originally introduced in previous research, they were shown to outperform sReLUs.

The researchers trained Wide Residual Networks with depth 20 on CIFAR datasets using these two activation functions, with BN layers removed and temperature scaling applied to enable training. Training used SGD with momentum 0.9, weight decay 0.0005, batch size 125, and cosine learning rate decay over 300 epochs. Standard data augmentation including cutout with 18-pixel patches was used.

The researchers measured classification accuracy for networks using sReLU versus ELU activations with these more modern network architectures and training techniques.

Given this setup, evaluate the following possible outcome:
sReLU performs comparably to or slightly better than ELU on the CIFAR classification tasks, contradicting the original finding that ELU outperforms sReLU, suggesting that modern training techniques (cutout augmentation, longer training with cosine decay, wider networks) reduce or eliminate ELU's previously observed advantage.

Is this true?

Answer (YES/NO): YES